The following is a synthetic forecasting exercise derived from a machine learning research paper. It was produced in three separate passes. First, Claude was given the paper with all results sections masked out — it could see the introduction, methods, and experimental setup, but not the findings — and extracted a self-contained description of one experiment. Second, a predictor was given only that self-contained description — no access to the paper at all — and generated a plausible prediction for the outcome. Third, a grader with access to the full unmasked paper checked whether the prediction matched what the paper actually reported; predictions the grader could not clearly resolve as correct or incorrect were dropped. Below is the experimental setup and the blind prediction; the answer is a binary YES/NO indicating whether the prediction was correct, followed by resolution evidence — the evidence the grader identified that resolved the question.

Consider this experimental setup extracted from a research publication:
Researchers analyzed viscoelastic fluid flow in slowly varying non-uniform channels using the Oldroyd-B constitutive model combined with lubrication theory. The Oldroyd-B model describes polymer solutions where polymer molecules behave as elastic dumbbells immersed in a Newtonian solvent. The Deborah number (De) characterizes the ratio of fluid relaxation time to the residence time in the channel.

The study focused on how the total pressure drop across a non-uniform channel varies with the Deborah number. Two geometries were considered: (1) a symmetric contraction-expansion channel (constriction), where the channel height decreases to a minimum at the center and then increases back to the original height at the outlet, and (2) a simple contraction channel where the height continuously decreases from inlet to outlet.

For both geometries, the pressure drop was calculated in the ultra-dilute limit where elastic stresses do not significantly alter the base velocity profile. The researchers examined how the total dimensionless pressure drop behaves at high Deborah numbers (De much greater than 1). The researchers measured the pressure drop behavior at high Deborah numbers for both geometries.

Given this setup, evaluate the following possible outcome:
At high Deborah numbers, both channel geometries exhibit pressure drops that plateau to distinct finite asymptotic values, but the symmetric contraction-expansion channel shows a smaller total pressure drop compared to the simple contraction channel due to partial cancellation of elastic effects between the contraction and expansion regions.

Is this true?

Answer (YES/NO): NO